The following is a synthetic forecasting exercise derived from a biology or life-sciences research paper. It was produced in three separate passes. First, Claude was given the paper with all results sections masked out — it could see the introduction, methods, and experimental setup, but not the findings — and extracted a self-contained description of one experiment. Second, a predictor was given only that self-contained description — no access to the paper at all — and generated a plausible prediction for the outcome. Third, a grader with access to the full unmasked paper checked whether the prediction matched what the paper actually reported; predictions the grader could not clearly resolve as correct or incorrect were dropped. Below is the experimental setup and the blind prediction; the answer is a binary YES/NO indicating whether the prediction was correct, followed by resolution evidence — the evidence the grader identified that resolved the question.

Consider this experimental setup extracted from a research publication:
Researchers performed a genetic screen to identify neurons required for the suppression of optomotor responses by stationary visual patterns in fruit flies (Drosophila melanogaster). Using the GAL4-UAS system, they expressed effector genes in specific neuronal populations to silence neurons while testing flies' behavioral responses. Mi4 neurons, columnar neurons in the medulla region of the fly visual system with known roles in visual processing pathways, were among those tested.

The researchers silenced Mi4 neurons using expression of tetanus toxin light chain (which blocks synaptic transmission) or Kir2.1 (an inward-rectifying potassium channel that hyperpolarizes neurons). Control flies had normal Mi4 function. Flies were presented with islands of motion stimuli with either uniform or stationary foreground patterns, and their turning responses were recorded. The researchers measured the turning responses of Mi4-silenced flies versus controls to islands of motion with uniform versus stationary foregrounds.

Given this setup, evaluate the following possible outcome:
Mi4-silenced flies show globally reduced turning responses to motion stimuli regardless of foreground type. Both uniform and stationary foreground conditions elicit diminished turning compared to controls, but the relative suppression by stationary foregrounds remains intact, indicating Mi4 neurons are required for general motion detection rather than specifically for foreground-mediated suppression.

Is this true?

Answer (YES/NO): NO